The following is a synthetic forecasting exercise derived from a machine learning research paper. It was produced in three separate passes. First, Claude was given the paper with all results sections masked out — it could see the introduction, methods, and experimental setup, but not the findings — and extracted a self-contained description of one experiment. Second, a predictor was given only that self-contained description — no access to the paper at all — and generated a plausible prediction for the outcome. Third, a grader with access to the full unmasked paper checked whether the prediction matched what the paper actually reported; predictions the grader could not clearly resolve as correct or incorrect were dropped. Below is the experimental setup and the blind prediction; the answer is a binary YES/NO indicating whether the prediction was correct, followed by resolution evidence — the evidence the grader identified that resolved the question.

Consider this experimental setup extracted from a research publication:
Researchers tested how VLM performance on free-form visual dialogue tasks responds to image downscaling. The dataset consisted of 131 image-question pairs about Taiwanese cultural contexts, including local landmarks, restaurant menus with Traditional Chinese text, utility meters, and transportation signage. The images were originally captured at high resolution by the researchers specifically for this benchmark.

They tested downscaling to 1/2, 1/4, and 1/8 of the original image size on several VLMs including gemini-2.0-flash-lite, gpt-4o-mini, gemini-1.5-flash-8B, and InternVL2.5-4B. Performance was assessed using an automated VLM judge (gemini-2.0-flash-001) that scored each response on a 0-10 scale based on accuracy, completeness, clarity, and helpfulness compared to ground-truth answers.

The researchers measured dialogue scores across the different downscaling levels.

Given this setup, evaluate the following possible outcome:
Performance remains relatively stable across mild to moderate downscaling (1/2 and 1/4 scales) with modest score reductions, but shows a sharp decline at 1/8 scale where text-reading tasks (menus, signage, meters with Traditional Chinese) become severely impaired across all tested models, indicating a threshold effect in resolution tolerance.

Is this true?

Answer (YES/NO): NO